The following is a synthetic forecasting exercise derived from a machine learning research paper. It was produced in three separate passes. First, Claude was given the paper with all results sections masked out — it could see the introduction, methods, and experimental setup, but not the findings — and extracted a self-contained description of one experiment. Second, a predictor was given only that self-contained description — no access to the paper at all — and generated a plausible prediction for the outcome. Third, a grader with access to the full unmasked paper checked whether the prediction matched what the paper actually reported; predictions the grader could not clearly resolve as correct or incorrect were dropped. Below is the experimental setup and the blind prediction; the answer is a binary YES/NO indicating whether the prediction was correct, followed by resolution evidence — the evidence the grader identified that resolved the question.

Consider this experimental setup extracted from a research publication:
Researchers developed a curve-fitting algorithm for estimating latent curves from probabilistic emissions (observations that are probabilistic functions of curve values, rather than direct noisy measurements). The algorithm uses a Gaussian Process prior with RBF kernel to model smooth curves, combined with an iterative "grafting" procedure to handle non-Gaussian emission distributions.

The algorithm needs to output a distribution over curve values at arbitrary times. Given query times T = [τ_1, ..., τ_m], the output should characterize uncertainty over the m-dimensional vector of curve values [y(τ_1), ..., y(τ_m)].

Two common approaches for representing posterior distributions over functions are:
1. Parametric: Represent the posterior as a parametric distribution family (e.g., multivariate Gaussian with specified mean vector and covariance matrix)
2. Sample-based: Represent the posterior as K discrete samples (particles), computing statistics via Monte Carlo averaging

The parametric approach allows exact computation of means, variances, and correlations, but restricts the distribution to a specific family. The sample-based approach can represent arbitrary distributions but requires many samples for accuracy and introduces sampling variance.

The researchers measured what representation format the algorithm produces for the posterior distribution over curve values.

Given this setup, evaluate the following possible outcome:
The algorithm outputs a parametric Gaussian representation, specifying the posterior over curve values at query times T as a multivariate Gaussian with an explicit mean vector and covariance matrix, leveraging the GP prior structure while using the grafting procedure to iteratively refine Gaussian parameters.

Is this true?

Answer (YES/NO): YES